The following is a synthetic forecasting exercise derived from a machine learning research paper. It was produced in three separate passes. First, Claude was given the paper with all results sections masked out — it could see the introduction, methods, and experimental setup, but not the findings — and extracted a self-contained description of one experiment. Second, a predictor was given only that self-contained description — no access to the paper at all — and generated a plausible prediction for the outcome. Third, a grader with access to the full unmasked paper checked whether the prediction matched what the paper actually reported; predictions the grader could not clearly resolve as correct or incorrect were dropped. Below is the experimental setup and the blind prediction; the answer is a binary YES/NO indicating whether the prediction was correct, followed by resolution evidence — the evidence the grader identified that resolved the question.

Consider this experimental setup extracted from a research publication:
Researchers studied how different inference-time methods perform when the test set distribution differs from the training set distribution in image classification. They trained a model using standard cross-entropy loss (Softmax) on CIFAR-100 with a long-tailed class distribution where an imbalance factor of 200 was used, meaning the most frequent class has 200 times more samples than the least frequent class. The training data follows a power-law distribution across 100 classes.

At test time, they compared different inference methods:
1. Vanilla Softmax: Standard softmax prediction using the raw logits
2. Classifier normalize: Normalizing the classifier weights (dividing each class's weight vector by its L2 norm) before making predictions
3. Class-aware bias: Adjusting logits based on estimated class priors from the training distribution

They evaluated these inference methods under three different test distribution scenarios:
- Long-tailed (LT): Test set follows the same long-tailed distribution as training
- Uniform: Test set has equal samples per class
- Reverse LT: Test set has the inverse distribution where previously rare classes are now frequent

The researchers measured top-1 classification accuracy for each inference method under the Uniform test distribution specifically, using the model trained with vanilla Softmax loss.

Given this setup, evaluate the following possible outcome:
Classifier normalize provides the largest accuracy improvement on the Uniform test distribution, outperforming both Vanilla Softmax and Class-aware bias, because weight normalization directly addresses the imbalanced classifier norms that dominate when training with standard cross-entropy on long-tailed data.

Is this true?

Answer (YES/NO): YES